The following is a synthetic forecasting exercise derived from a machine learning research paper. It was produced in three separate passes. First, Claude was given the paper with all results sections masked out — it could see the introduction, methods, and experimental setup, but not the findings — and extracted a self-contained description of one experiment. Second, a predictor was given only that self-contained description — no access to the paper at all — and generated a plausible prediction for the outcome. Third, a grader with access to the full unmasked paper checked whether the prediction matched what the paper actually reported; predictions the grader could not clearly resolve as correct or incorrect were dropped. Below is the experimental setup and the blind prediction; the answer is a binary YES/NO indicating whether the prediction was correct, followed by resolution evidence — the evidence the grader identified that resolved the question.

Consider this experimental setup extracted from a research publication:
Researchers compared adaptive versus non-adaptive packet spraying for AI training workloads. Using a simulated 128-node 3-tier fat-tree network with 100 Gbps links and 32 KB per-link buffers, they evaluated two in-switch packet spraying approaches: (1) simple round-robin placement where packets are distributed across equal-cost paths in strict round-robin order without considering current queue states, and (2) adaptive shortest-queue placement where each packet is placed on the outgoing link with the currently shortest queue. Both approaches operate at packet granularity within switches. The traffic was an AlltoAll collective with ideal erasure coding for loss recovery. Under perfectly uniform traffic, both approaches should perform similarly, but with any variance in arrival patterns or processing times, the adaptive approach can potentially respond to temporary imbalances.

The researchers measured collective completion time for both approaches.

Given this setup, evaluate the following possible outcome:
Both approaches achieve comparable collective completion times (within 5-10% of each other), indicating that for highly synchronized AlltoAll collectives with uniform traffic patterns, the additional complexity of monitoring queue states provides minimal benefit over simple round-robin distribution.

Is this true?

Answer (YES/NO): YES